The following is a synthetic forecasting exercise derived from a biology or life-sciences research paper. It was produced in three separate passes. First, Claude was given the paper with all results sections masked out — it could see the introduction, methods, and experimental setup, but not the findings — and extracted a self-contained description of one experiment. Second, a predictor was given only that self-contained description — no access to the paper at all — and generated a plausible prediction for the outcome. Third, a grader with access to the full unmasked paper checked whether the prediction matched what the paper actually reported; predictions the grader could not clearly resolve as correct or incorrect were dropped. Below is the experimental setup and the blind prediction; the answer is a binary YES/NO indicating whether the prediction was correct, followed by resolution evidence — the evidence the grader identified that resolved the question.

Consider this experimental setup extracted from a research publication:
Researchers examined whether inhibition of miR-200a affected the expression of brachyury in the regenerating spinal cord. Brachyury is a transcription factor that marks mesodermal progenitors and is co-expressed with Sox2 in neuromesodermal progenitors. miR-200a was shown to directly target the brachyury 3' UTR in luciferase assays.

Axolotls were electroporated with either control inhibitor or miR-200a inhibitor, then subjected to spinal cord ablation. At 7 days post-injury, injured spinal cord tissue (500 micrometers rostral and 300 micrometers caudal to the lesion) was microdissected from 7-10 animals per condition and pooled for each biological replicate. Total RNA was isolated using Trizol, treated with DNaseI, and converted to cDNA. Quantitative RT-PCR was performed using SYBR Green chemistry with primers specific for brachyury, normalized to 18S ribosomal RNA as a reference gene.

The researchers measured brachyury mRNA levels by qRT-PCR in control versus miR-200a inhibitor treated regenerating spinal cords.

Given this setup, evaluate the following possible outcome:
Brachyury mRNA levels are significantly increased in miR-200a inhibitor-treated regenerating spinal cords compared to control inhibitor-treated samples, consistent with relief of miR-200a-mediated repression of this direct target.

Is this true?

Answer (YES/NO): YES